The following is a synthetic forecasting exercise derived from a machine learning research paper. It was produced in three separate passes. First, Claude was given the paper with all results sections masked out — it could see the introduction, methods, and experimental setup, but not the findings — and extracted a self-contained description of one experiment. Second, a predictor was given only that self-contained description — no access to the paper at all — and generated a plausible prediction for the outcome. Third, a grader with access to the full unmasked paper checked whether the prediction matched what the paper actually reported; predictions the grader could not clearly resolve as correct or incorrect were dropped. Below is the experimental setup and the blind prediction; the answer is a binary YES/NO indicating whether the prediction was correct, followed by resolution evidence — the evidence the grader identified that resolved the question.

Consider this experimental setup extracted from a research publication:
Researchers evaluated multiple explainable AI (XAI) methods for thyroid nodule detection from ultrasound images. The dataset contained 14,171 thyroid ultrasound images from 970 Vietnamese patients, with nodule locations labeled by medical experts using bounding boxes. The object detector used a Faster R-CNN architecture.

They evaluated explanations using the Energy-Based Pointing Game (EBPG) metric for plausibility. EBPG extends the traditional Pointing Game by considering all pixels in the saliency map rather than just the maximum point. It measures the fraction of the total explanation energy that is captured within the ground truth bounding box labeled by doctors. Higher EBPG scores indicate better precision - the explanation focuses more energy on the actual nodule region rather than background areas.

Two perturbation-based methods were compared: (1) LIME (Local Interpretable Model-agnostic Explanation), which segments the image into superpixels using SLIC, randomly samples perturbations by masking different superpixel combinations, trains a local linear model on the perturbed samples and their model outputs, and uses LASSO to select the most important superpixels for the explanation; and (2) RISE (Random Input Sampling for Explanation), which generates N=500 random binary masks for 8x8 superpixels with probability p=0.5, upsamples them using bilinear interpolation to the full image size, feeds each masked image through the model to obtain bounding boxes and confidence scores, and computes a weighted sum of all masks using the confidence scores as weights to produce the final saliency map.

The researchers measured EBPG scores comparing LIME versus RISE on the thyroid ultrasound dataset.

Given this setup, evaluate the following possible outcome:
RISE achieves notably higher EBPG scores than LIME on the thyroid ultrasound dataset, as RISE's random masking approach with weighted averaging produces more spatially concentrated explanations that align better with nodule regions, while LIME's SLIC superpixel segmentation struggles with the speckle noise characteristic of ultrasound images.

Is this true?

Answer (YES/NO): YES